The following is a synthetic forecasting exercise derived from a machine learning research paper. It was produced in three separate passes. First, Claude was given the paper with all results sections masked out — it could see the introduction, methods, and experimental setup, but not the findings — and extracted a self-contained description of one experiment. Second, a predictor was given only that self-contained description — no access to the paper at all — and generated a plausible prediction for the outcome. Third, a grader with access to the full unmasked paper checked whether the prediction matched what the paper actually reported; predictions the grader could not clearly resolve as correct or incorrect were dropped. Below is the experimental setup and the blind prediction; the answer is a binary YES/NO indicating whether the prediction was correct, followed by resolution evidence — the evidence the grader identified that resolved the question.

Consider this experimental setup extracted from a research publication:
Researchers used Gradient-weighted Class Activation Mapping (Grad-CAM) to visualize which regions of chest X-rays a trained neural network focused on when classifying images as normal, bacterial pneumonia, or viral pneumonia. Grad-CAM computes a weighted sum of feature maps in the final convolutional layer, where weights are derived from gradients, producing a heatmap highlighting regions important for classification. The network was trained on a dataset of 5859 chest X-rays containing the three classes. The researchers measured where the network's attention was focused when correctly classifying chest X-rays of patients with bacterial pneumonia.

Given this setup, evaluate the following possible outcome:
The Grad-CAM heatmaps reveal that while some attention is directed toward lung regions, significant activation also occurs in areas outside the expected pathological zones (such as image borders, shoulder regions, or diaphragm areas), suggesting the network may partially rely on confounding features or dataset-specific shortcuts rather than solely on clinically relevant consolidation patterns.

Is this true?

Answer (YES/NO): NO